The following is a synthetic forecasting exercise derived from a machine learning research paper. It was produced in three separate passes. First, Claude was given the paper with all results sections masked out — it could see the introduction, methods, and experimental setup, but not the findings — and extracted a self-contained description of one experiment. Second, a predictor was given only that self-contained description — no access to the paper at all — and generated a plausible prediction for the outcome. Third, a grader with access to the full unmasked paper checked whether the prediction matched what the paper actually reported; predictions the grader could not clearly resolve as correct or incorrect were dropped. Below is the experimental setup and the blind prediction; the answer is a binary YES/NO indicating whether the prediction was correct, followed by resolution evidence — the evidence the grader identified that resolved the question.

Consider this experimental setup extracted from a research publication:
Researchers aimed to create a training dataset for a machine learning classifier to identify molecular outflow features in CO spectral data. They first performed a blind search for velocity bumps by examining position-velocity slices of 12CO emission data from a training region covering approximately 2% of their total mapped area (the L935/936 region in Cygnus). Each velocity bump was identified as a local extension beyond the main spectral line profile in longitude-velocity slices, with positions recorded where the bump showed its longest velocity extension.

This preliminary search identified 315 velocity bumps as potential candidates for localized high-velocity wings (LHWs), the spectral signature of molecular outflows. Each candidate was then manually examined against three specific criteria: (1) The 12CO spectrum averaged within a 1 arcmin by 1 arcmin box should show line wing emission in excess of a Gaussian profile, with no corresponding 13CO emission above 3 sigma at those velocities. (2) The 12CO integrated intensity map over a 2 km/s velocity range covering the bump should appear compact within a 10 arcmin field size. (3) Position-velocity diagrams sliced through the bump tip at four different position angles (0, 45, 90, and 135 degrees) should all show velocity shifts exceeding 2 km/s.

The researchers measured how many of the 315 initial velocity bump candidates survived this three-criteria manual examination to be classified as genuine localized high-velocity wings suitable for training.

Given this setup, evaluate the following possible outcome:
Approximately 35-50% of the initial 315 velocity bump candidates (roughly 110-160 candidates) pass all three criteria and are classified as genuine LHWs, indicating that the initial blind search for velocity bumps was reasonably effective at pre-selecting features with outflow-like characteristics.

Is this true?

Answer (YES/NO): NO